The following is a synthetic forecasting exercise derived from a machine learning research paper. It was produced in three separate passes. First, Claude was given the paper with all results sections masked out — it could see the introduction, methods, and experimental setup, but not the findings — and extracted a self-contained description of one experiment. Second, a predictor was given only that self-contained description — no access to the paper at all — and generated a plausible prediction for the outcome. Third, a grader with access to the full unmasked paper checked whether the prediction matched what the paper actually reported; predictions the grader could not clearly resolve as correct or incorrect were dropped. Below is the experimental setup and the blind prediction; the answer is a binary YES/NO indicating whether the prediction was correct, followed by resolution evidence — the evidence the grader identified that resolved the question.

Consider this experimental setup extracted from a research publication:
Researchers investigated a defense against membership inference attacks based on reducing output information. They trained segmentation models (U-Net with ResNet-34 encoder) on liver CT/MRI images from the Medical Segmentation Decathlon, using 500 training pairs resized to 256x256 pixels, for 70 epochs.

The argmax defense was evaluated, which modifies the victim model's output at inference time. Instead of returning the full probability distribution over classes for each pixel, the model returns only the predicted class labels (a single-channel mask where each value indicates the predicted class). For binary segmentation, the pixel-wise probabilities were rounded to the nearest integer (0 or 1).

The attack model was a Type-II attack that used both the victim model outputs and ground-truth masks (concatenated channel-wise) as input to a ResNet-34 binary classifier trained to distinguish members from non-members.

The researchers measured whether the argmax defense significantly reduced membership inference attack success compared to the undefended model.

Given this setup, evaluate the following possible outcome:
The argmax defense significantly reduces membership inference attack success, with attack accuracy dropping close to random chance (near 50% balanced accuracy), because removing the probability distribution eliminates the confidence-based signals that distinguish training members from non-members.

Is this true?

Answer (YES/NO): NO